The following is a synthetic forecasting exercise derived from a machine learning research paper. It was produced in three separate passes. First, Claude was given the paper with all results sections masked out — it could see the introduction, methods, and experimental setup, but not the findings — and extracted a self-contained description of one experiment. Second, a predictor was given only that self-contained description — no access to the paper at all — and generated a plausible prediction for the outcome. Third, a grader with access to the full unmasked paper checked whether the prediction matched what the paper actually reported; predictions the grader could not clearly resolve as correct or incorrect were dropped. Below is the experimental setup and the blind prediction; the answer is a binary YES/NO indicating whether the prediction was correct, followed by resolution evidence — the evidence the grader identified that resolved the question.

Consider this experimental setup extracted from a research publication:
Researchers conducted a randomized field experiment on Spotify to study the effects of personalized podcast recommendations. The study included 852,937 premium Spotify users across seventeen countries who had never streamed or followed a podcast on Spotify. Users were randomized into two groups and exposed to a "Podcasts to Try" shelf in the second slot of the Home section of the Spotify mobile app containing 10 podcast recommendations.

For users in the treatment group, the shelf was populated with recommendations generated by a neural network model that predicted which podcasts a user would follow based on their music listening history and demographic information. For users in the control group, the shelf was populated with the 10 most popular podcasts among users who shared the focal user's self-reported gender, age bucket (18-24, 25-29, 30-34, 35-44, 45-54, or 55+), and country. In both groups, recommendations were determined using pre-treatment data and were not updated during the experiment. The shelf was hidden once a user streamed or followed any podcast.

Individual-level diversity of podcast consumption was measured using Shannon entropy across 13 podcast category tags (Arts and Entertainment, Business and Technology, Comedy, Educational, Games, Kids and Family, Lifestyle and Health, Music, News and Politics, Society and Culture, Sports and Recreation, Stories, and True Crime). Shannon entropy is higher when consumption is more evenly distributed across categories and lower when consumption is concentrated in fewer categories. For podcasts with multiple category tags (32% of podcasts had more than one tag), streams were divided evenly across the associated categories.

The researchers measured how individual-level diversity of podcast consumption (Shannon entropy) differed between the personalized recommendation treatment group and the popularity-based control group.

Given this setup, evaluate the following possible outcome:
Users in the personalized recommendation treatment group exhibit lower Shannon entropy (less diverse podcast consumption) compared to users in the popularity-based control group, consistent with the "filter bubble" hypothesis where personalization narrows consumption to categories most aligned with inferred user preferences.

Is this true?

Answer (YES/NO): YES